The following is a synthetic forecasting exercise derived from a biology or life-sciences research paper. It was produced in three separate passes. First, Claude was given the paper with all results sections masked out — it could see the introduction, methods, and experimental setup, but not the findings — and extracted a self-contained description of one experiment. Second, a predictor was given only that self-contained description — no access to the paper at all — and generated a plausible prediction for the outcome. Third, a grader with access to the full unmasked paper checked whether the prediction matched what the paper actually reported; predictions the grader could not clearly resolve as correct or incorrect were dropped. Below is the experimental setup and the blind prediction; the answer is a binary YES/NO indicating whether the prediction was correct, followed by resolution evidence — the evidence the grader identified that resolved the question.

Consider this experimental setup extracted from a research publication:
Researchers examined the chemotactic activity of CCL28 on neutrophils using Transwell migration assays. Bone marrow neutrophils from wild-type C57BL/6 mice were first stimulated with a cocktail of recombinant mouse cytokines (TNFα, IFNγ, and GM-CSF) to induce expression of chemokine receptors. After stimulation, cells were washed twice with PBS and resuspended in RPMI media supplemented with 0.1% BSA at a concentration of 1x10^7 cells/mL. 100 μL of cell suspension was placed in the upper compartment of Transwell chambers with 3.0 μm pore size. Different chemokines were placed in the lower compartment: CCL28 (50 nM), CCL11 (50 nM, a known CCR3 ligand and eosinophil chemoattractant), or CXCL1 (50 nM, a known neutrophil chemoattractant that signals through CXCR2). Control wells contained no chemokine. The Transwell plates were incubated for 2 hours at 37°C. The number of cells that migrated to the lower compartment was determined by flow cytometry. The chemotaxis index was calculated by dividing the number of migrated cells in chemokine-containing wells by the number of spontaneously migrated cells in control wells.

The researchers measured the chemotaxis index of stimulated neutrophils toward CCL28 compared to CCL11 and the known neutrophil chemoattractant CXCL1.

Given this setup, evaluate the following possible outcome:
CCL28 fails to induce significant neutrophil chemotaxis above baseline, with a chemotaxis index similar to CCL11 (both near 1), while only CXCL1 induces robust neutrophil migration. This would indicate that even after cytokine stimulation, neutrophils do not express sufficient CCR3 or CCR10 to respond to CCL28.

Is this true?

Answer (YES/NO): NO